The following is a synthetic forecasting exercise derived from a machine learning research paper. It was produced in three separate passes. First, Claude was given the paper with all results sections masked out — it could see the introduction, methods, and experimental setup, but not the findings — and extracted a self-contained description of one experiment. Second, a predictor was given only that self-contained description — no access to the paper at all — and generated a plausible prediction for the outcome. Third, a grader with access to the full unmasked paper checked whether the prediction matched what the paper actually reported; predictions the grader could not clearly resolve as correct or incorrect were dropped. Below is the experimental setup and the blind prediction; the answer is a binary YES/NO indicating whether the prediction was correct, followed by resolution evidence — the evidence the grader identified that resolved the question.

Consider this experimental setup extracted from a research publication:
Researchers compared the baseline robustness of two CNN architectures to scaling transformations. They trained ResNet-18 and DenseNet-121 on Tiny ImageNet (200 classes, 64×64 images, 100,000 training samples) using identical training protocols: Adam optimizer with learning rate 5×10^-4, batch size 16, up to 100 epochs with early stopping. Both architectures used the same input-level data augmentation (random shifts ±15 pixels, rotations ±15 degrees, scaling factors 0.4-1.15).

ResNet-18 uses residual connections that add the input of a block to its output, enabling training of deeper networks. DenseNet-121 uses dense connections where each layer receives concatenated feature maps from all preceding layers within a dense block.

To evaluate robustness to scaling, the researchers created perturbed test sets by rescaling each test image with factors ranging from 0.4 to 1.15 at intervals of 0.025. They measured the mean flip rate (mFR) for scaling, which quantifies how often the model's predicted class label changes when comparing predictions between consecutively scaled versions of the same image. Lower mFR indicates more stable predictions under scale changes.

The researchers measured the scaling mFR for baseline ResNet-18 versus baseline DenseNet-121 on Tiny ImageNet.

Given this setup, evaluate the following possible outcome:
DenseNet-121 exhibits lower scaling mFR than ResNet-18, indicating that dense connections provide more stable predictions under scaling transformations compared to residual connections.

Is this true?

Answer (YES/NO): YES